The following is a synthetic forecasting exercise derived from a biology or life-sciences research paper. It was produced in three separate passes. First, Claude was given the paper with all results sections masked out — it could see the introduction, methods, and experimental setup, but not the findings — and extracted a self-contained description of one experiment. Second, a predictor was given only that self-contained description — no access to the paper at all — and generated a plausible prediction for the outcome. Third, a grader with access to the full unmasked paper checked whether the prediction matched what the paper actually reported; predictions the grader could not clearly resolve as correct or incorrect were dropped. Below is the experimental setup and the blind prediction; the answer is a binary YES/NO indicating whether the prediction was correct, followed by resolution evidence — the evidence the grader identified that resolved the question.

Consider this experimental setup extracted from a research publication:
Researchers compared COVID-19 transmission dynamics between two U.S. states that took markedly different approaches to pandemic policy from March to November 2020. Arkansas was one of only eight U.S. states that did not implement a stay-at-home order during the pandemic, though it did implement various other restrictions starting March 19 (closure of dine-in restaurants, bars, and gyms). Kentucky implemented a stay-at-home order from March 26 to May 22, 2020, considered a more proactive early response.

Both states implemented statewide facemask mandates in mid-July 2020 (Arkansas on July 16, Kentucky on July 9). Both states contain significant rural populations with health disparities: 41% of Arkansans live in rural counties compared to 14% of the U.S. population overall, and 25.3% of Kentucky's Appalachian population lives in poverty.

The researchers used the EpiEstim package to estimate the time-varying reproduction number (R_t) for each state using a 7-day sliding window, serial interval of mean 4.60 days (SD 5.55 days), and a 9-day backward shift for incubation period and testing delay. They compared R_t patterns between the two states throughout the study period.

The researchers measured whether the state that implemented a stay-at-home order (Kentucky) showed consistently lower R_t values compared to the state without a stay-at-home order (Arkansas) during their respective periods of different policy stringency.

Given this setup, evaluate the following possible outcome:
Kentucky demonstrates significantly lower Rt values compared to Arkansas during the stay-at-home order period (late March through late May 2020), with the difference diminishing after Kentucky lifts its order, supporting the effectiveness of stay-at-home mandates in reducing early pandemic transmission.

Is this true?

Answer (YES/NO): NO